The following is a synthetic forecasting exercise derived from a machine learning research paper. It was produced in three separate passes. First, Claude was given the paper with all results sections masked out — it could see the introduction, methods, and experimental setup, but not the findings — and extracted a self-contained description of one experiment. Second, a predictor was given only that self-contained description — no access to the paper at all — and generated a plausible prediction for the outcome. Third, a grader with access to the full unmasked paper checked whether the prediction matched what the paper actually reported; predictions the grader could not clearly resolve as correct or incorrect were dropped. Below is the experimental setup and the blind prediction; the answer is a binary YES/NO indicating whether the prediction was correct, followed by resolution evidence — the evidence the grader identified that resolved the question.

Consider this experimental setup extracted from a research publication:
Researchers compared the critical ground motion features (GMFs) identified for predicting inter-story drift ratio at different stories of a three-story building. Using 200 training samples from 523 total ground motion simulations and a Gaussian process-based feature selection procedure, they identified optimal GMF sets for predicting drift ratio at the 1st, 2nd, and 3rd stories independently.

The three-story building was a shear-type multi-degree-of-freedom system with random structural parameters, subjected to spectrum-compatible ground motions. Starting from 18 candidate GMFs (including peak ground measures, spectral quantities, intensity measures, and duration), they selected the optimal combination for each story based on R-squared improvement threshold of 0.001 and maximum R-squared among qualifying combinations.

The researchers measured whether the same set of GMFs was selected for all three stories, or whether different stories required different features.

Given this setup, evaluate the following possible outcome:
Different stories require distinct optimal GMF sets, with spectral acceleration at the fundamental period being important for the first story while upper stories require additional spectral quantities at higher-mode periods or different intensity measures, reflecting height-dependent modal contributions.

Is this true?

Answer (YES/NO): NO